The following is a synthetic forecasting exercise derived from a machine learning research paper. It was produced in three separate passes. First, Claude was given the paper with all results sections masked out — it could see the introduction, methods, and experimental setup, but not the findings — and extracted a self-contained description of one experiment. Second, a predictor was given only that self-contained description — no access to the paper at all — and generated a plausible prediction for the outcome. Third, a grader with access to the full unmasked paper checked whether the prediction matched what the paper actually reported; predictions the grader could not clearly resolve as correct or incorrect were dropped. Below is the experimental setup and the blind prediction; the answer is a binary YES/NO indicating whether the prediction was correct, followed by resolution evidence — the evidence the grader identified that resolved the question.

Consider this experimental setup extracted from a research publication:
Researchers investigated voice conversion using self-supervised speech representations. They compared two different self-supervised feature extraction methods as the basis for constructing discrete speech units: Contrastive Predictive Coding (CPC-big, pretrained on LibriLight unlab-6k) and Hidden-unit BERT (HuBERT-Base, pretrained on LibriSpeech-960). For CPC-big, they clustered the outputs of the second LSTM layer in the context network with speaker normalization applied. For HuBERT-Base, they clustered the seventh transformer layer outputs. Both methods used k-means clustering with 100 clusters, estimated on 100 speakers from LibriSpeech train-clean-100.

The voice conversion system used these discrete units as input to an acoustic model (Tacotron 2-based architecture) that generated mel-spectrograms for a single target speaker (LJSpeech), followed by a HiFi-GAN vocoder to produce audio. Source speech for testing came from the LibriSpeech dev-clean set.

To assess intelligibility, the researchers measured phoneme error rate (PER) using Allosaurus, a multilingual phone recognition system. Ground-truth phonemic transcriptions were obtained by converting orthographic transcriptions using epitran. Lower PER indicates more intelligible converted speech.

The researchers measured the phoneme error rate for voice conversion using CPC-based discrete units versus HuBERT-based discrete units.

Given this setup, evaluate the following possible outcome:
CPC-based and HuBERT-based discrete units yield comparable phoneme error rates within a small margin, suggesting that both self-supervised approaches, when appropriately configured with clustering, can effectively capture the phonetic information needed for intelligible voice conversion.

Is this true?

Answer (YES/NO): NO